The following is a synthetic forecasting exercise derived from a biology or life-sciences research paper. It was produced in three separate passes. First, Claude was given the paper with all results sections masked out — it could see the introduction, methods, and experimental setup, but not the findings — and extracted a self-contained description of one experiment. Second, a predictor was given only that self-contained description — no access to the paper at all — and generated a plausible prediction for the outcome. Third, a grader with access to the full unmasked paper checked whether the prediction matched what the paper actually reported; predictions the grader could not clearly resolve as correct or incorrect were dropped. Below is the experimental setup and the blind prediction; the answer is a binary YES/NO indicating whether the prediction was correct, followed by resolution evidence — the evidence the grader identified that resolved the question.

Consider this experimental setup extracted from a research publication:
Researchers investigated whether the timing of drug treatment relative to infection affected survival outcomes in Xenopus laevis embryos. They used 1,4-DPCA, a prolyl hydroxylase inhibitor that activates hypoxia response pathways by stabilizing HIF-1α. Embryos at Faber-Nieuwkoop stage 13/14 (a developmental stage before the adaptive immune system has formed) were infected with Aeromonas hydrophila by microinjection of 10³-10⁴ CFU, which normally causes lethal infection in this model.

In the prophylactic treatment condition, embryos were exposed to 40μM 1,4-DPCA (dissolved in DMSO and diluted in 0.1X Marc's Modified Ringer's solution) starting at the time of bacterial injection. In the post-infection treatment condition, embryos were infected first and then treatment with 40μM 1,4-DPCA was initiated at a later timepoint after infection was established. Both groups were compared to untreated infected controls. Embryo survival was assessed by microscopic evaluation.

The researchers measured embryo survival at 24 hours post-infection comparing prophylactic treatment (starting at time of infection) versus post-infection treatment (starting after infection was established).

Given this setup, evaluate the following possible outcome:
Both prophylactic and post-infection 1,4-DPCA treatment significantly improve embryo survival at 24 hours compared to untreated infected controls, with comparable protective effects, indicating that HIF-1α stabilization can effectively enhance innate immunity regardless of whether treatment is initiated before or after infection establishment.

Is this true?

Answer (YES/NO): NO